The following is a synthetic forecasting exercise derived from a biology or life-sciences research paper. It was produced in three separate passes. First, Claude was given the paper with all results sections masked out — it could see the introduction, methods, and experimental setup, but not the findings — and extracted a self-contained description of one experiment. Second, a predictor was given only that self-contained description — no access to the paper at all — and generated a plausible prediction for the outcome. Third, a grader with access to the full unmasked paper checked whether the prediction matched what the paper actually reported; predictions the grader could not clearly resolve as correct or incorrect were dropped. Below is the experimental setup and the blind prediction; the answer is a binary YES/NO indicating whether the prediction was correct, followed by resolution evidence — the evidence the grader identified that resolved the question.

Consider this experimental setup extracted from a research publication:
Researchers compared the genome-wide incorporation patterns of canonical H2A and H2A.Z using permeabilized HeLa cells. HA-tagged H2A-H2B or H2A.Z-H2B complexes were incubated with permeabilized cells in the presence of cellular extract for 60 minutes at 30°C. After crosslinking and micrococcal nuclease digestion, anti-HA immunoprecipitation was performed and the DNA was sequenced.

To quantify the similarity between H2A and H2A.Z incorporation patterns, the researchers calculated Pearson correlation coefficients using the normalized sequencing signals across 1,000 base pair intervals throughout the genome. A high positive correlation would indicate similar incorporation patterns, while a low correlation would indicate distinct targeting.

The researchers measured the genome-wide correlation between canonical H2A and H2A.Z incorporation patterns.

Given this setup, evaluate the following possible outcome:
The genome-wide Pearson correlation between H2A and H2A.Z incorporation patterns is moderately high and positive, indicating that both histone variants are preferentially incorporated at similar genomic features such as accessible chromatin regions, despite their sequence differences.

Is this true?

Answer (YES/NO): YES